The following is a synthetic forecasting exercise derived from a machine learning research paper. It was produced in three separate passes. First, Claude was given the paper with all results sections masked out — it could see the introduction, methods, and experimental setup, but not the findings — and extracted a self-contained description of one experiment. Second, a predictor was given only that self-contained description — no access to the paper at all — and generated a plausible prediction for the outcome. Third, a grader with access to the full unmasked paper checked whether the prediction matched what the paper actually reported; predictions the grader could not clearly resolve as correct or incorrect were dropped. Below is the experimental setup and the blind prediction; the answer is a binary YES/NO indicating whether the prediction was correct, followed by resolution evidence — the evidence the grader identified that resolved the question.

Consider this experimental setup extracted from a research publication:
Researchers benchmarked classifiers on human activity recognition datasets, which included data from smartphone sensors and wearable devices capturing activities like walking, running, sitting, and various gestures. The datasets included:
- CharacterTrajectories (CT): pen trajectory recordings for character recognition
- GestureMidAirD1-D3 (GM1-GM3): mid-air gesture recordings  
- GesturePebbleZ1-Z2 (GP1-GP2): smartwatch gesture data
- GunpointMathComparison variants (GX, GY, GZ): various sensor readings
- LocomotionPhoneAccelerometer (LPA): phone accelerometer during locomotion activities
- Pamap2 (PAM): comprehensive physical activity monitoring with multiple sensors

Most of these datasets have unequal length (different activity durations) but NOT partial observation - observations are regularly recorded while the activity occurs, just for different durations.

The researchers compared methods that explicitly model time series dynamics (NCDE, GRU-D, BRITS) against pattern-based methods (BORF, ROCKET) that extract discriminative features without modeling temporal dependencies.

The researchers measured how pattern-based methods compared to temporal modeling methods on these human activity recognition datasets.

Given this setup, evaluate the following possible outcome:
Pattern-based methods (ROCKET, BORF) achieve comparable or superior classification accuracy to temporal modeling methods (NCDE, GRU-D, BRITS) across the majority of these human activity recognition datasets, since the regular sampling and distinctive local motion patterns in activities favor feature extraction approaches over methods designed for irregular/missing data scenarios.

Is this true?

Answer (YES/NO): YES